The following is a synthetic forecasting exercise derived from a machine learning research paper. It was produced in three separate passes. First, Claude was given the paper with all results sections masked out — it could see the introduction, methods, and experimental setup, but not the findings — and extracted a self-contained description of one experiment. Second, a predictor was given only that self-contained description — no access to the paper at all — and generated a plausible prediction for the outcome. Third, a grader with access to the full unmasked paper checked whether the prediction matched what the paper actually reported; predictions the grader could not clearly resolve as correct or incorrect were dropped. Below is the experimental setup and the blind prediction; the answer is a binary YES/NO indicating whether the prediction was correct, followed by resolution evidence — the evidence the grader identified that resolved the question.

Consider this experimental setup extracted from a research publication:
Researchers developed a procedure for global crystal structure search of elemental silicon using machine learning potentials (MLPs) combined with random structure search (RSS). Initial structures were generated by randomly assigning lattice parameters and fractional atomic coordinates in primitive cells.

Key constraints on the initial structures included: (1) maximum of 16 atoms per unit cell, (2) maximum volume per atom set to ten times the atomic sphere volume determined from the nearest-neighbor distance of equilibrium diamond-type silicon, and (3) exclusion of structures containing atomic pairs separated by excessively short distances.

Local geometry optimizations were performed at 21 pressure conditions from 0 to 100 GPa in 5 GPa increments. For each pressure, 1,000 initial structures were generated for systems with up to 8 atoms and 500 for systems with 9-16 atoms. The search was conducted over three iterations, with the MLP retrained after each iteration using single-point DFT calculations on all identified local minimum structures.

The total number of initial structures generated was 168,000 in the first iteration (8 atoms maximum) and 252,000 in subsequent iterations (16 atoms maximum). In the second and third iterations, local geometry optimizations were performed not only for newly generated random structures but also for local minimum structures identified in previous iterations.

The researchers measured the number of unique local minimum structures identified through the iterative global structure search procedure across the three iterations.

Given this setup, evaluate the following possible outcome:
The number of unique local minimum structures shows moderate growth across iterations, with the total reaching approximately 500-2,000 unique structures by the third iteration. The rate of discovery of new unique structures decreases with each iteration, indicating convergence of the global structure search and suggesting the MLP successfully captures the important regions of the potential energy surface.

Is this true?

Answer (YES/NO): NO